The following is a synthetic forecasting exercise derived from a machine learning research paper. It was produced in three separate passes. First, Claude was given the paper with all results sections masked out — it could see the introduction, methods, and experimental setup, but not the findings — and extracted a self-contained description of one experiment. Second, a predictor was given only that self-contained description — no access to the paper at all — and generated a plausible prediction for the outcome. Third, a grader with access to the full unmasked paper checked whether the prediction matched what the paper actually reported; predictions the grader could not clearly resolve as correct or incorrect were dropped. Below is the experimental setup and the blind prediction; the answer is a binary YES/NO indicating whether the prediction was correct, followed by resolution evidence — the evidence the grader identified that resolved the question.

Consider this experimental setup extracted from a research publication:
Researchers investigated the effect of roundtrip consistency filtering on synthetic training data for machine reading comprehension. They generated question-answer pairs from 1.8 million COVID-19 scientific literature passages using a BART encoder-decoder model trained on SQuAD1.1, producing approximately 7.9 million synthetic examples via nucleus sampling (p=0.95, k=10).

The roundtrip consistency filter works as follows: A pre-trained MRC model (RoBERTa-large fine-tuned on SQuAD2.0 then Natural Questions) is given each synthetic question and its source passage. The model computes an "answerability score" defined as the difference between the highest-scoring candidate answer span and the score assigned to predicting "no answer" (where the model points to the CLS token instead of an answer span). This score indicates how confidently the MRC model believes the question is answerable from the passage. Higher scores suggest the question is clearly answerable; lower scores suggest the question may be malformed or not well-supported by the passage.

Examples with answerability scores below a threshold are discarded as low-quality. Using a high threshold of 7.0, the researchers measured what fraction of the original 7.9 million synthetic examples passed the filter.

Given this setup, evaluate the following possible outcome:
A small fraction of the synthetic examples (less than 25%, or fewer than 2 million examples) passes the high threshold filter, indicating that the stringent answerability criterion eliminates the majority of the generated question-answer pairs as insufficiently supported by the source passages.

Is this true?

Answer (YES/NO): YES